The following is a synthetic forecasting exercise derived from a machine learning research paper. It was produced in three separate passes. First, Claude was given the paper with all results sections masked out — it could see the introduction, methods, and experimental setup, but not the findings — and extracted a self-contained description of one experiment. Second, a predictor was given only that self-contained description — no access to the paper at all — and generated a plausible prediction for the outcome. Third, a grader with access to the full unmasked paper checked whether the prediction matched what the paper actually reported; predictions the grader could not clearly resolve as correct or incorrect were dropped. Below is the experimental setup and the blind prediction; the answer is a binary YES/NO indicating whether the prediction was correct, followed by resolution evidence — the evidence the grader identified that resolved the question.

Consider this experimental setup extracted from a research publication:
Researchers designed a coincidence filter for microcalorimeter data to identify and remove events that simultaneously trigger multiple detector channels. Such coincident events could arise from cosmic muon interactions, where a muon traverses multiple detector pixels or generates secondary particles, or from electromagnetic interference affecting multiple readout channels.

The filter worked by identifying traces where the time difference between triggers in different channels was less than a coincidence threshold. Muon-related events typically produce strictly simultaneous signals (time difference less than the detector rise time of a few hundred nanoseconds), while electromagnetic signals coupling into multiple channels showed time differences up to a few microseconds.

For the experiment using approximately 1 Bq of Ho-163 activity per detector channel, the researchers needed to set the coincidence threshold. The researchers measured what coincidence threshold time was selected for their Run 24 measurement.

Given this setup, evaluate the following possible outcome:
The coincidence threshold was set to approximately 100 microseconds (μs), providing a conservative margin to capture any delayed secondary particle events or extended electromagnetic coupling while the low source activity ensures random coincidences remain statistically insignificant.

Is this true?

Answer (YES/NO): NO